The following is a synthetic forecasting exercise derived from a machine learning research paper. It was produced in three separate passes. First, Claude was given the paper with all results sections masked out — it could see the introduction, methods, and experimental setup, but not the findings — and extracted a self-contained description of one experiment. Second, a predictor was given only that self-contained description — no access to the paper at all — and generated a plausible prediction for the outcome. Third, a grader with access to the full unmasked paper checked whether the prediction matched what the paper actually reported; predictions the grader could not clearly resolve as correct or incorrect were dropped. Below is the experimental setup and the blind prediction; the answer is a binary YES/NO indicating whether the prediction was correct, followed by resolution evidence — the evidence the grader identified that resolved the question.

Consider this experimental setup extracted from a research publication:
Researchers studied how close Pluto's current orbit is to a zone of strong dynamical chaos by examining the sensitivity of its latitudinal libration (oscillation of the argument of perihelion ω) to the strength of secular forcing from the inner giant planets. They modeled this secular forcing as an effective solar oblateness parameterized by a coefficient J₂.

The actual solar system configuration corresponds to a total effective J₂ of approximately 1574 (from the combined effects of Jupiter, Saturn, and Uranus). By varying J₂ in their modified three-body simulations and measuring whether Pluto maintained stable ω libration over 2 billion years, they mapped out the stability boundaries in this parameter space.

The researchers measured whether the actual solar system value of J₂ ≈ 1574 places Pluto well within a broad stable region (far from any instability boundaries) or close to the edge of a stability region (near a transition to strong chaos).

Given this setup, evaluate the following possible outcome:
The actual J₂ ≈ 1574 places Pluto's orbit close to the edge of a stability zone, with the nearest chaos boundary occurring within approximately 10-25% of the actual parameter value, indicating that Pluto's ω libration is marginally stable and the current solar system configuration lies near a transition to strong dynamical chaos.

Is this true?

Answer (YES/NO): NO